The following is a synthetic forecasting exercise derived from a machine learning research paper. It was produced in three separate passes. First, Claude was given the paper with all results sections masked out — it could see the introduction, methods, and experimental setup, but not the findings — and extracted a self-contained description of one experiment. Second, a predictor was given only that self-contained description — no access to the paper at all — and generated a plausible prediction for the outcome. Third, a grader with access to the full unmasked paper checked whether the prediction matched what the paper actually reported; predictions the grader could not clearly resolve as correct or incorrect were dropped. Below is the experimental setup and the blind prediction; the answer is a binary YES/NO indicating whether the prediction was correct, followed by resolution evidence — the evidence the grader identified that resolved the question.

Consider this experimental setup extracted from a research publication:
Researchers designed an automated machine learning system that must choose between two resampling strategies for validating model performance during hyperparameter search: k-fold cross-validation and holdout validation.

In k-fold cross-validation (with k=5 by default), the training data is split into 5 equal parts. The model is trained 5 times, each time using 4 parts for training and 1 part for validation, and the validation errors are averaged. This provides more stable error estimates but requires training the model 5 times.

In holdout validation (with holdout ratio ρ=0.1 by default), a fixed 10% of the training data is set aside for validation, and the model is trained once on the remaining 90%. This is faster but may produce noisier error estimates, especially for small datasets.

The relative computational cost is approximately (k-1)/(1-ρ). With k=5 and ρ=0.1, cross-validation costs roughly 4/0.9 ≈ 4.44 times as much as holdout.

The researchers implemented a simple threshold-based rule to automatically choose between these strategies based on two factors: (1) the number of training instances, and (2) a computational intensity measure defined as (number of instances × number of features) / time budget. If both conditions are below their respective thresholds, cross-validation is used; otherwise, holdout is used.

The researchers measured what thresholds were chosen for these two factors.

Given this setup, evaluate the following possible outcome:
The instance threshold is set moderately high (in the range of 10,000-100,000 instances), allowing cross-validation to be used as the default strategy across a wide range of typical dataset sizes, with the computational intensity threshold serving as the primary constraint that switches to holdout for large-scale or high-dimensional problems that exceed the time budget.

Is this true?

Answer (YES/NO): NO